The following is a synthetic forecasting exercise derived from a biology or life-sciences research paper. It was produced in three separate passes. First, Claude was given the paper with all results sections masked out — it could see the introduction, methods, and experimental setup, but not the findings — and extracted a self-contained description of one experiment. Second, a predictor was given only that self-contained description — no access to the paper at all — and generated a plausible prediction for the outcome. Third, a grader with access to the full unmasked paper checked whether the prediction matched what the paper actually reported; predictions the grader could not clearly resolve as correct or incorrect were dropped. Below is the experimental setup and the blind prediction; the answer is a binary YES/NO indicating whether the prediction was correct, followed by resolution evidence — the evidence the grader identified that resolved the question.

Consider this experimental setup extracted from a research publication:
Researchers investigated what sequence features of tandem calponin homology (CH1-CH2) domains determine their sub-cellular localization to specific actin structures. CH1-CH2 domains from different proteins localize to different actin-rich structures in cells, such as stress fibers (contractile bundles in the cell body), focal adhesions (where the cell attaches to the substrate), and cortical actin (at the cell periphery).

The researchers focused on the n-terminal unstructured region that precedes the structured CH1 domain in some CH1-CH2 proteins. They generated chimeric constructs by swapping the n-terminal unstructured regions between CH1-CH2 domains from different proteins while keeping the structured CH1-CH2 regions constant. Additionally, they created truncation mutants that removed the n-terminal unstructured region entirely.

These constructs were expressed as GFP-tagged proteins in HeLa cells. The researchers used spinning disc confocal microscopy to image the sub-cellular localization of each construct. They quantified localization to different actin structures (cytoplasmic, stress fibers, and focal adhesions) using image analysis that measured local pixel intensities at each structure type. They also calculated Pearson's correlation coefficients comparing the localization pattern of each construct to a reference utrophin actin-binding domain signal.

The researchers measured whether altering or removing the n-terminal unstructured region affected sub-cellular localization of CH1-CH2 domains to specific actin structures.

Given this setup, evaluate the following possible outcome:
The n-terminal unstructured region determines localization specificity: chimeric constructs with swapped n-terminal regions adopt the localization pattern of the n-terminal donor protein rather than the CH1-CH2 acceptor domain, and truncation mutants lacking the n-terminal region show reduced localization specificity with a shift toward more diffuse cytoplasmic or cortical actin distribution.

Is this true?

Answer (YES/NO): NO